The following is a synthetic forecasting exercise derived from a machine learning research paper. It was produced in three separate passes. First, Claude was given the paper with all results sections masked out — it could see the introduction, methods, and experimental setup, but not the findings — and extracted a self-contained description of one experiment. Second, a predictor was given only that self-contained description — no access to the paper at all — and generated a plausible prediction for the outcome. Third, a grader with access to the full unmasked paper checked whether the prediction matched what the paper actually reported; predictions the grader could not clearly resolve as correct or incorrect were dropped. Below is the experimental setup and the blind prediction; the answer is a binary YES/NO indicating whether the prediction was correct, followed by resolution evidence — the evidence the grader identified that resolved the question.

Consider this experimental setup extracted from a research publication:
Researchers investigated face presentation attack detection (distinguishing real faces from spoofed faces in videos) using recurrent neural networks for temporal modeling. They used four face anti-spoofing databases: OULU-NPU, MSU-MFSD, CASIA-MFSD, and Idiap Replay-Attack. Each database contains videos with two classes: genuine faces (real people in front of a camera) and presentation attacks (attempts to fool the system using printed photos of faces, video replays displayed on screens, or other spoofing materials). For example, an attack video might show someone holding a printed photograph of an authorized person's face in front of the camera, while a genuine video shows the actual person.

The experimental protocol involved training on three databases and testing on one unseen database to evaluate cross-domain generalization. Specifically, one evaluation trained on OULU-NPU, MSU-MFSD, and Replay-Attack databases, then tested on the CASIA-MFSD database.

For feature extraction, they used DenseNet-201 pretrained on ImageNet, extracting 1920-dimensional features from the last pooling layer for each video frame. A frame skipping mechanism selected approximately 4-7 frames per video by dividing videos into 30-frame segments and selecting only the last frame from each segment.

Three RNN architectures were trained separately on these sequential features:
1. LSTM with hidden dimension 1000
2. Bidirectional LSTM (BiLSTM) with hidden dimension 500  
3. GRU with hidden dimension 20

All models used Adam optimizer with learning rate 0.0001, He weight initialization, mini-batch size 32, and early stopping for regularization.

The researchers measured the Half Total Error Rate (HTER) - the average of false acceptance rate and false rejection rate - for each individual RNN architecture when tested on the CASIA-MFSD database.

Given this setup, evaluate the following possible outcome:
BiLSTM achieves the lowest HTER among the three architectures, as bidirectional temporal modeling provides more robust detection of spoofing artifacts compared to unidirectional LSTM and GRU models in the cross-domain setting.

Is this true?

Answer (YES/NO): NO